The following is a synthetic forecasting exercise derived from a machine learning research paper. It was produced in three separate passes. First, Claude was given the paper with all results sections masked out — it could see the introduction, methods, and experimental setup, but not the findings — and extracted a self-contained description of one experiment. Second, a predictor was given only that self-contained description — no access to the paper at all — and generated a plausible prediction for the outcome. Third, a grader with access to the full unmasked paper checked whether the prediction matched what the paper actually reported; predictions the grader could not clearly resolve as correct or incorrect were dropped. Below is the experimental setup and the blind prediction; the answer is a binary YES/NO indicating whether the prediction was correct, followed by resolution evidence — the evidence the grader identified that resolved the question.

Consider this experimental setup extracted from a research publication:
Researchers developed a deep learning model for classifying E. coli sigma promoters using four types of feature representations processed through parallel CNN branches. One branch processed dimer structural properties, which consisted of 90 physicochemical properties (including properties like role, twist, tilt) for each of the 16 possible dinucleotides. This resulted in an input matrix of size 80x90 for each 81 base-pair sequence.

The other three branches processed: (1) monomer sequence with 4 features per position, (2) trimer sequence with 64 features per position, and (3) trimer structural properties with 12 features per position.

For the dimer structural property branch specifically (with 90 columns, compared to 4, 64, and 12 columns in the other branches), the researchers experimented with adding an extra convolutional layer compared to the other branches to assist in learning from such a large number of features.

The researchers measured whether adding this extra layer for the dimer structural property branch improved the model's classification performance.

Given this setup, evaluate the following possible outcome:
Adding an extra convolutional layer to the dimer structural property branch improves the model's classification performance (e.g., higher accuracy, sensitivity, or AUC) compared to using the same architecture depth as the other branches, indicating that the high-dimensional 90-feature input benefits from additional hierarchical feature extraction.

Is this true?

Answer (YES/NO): YES